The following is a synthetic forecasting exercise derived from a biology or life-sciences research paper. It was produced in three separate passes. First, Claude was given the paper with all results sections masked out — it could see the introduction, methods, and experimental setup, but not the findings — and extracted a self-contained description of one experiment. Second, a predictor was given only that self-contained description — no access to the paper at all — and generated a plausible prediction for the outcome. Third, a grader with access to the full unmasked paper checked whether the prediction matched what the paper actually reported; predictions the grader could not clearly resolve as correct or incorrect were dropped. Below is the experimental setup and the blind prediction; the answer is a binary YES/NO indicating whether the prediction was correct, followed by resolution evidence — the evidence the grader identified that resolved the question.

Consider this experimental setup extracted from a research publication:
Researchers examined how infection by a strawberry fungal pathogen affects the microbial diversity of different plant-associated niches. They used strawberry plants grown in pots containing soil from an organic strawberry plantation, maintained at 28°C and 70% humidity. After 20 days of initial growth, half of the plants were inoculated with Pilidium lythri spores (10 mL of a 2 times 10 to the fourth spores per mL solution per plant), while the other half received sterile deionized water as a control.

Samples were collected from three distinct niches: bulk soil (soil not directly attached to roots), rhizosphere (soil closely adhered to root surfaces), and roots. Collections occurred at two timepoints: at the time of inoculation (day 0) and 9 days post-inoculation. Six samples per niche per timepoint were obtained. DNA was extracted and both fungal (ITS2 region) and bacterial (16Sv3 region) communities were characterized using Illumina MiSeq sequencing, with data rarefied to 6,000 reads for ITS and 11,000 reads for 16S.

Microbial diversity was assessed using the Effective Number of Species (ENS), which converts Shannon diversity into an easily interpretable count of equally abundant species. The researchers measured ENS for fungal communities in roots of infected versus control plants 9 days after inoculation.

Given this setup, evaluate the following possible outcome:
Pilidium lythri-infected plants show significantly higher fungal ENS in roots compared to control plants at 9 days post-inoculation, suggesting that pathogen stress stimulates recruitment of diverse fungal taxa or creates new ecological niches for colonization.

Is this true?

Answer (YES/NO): NO